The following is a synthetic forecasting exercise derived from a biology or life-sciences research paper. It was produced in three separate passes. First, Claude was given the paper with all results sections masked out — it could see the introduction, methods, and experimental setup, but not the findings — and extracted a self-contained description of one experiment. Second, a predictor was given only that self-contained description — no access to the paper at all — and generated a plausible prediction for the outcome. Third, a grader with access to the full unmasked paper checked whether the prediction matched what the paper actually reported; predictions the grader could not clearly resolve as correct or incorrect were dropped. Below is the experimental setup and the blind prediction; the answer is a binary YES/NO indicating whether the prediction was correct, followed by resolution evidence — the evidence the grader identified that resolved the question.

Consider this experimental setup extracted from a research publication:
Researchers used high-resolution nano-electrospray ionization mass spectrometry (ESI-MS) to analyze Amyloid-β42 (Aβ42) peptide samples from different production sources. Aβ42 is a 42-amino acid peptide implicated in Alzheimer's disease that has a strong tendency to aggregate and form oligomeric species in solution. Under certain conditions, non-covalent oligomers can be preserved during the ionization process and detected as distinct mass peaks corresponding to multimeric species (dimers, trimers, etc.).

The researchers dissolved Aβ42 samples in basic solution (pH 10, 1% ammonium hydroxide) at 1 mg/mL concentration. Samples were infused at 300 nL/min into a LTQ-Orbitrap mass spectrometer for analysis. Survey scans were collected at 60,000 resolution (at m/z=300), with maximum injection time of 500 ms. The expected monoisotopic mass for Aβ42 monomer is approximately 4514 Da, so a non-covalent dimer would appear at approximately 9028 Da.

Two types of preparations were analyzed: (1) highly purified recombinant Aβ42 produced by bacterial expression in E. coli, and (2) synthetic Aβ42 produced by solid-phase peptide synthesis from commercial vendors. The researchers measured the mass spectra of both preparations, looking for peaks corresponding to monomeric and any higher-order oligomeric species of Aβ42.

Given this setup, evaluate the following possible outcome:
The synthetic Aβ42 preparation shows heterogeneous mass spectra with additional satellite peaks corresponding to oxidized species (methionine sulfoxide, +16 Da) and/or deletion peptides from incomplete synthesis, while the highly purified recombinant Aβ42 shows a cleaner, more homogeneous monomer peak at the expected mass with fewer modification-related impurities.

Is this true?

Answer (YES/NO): YES